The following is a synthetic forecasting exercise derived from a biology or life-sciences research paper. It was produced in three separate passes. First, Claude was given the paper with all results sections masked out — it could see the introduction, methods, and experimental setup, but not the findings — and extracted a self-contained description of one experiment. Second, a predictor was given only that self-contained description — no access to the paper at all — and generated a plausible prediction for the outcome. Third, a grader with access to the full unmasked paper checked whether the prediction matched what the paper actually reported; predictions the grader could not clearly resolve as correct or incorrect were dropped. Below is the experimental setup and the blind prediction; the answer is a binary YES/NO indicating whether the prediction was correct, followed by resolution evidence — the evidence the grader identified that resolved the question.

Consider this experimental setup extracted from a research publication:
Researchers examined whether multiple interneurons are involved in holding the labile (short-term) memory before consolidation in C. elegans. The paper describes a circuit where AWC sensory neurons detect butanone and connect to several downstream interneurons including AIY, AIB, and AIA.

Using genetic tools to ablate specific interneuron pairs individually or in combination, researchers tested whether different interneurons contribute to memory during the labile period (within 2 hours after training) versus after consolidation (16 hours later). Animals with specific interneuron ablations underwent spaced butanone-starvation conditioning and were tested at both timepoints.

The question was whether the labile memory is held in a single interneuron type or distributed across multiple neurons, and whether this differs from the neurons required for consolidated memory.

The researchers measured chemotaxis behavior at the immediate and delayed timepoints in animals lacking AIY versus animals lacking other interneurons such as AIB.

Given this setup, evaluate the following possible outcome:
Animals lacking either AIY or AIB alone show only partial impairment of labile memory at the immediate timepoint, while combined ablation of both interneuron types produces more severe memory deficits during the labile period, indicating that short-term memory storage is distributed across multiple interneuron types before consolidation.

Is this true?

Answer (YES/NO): NO